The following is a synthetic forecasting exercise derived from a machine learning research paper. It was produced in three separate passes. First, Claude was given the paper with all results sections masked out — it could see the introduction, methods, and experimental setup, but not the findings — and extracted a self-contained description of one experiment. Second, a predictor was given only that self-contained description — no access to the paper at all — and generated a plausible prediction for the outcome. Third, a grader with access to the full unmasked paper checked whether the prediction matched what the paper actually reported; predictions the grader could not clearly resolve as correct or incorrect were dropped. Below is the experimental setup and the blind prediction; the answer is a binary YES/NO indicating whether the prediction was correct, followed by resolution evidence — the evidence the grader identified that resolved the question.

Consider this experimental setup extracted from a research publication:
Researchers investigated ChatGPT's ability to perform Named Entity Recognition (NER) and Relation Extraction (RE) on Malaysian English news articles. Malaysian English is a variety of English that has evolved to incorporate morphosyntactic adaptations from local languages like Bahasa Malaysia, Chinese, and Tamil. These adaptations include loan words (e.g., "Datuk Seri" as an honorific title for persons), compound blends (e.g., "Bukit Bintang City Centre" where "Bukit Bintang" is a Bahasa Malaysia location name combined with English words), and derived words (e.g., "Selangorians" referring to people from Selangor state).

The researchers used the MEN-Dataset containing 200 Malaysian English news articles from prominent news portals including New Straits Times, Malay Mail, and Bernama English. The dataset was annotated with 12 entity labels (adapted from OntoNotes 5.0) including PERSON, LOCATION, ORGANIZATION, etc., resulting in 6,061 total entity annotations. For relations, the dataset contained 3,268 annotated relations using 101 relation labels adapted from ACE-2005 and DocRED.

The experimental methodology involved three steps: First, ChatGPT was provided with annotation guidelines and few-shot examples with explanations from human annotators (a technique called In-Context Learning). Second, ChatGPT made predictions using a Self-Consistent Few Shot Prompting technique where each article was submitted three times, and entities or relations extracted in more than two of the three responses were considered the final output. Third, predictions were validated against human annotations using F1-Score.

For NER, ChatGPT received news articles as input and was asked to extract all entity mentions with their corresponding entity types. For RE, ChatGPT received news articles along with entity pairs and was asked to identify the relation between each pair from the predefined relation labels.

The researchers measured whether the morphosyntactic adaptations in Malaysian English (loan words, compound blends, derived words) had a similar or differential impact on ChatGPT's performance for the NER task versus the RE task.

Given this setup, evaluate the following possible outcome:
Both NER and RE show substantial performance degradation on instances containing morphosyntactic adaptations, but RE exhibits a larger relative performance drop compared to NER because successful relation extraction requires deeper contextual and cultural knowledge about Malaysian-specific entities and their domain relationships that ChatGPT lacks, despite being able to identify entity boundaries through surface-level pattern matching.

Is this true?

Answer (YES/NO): NO